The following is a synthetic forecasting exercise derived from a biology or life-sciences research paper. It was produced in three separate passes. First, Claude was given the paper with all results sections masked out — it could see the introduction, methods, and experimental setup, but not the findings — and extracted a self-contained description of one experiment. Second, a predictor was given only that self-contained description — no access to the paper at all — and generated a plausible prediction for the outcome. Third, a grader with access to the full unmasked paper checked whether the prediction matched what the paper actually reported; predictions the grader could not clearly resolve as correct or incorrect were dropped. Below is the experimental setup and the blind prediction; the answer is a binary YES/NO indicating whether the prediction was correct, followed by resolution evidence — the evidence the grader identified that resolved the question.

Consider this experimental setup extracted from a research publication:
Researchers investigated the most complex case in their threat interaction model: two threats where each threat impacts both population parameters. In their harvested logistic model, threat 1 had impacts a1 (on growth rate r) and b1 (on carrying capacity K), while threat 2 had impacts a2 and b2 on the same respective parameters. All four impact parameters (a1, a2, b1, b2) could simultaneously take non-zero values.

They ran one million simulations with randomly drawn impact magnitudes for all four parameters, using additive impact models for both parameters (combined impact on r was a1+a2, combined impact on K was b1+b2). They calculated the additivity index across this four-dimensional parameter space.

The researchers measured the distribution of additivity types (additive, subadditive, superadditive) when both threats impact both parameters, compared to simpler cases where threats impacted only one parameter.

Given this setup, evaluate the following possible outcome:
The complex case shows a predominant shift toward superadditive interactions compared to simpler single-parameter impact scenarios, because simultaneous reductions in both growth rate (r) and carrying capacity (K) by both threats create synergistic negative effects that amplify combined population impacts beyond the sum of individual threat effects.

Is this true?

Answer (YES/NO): NO